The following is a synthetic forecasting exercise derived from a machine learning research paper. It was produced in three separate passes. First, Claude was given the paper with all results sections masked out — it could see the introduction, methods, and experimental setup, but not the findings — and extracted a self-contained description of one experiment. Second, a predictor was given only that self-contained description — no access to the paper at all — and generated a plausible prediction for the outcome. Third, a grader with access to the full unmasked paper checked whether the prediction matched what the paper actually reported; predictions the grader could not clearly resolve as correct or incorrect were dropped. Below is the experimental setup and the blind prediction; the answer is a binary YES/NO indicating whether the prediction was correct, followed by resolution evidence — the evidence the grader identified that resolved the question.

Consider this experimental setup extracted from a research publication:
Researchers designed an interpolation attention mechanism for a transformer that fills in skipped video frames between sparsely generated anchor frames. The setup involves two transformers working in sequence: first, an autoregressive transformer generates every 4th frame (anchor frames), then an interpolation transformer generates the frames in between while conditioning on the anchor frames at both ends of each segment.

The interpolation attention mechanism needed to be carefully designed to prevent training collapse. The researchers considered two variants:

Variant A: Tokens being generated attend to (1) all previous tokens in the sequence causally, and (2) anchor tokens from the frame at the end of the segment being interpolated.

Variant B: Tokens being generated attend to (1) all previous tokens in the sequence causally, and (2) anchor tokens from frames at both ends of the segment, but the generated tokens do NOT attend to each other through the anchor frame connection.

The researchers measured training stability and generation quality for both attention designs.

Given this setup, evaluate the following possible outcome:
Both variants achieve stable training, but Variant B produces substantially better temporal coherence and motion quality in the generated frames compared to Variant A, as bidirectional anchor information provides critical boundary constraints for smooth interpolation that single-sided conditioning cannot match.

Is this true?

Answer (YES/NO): NO